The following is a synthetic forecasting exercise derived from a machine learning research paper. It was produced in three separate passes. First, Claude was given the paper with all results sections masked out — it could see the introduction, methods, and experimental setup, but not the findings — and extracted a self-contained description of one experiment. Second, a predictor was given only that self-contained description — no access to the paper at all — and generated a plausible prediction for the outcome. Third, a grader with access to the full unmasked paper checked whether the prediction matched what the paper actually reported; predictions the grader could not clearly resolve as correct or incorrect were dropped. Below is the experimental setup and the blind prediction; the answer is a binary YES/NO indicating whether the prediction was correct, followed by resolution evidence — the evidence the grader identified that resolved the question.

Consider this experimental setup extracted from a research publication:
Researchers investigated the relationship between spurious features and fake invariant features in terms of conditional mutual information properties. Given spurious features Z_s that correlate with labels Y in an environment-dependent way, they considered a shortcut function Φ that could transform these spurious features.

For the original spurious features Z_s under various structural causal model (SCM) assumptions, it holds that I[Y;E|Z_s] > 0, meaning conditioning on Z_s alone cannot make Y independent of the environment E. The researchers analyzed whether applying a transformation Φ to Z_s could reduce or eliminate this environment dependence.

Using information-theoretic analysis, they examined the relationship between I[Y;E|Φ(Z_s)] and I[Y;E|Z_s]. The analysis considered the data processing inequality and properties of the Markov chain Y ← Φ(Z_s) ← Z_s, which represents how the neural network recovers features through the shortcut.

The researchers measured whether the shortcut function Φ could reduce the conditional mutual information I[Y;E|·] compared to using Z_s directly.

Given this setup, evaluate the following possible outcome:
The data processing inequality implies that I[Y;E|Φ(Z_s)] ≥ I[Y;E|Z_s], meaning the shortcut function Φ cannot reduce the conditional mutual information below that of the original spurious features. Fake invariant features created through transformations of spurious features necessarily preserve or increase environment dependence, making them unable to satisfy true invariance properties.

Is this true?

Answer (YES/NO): YES